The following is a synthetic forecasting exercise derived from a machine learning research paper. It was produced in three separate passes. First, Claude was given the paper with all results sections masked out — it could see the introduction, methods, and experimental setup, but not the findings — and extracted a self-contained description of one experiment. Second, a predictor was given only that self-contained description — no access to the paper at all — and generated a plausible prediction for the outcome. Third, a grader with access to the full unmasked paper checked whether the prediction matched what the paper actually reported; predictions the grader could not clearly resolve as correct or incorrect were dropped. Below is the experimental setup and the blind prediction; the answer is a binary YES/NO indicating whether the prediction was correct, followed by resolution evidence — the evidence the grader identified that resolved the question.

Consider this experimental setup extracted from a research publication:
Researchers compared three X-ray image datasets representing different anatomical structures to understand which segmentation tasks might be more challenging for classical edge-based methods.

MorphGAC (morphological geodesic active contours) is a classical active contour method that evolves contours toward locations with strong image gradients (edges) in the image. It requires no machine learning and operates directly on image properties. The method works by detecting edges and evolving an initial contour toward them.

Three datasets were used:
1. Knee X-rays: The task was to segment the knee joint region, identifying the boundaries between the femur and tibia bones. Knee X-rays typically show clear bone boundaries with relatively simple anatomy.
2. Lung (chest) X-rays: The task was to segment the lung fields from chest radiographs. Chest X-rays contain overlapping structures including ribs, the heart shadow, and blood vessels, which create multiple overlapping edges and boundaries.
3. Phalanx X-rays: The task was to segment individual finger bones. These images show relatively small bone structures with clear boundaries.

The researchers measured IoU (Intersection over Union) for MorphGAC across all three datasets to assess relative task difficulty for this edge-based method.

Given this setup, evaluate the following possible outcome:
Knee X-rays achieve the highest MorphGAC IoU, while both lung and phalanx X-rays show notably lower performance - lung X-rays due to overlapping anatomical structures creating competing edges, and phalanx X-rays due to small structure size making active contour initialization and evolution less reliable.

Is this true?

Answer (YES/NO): NO